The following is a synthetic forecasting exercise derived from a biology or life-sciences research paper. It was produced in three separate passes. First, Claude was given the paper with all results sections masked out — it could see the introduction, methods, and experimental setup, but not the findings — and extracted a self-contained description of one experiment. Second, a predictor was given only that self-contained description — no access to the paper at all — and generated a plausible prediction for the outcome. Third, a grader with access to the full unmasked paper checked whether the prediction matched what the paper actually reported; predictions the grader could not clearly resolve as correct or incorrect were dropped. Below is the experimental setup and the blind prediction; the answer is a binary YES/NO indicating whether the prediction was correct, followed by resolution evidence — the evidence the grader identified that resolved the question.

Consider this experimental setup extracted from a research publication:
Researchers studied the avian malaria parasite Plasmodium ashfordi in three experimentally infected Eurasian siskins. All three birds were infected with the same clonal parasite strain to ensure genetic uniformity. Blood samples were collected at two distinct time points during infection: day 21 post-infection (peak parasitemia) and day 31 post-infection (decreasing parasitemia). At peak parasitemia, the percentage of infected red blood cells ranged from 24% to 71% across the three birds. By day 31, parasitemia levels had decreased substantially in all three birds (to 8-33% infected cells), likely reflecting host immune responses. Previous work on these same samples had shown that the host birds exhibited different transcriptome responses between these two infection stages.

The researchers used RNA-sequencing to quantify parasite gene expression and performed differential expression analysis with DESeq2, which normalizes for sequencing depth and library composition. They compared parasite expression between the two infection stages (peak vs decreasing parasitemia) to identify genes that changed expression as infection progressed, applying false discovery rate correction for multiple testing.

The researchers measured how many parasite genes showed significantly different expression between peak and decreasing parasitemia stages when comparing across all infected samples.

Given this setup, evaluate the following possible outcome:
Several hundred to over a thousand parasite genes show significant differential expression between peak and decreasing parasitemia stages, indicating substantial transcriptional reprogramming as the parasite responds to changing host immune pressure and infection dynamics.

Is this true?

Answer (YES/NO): NO